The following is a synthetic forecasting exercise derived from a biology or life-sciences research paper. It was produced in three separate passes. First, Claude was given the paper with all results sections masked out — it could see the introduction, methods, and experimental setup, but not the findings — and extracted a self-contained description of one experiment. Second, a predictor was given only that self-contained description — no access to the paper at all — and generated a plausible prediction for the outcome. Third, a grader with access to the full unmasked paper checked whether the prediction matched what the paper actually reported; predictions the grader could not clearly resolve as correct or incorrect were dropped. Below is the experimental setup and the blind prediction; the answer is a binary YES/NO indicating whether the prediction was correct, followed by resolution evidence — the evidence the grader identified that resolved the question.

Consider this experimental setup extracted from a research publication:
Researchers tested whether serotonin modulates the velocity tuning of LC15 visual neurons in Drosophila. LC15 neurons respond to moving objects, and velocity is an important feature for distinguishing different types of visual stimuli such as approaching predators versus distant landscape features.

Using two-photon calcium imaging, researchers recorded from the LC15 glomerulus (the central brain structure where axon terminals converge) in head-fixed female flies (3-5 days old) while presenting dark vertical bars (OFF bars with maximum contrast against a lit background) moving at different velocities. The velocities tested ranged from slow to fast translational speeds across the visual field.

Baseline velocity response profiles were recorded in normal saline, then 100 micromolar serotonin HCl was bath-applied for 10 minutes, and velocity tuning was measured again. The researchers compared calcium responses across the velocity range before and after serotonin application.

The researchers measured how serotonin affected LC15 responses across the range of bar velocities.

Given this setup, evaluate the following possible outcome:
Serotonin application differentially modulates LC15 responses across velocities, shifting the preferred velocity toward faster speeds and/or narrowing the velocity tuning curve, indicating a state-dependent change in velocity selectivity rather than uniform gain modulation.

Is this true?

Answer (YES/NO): NO